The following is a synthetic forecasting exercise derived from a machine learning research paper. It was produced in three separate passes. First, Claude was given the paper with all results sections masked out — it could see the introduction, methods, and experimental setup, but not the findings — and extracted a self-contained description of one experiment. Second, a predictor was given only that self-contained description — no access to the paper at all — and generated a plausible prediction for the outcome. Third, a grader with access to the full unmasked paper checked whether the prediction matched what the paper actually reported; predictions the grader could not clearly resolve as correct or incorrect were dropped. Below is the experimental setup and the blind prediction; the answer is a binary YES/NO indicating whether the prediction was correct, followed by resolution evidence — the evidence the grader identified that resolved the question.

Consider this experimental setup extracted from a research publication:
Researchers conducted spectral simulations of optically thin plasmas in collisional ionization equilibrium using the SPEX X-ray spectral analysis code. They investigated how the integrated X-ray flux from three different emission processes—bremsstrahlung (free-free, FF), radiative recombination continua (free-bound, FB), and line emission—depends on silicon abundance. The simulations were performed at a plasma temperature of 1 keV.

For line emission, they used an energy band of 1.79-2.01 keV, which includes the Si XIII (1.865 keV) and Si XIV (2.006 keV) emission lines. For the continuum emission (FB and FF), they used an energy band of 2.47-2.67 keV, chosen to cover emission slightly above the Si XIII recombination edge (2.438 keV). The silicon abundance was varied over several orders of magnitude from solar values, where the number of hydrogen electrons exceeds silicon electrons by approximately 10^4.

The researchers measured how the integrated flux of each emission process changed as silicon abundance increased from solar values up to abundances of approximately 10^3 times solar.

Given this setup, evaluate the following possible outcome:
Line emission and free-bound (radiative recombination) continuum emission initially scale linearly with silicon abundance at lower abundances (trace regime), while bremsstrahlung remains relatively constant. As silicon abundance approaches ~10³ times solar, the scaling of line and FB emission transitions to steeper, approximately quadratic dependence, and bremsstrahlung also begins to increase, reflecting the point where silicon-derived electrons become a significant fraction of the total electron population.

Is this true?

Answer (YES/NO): NO